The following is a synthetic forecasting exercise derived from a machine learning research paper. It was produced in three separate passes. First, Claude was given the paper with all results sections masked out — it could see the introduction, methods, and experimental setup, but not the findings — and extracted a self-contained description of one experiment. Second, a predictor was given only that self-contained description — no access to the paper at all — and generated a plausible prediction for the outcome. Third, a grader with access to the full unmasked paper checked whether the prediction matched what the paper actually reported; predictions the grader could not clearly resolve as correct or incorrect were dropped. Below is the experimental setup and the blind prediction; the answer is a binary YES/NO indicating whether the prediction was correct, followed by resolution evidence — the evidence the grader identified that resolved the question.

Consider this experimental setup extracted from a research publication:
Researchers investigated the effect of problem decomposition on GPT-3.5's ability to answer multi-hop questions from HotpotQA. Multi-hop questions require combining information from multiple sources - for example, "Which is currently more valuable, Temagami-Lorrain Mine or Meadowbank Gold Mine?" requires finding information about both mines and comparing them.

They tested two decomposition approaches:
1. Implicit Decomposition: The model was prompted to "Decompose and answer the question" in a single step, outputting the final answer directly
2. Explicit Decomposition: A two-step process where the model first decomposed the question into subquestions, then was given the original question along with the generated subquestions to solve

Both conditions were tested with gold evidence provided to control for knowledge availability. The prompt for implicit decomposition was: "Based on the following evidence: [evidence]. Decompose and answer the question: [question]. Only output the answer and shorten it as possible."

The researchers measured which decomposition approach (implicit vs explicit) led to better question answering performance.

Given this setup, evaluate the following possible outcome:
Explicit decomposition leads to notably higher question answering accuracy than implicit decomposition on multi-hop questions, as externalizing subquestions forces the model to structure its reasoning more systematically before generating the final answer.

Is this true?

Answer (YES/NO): YES